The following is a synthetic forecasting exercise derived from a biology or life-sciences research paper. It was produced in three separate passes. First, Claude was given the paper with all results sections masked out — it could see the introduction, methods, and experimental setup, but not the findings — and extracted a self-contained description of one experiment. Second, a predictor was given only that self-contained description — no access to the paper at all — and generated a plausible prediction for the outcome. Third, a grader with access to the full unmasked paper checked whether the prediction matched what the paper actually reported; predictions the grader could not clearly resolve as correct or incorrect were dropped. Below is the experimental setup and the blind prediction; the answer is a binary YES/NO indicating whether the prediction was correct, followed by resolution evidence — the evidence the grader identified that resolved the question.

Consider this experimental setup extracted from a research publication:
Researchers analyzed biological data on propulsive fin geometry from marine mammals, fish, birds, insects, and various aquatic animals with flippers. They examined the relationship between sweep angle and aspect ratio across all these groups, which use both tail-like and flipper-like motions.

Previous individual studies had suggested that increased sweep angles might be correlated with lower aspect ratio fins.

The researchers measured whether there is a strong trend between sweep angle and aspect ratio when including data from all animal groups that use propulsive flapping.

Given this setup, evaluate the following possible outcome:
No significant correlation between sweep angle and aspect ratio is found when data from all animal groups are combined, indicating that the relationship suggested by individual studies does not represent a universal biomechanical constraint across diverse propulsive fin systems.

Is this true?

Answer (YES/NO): YES